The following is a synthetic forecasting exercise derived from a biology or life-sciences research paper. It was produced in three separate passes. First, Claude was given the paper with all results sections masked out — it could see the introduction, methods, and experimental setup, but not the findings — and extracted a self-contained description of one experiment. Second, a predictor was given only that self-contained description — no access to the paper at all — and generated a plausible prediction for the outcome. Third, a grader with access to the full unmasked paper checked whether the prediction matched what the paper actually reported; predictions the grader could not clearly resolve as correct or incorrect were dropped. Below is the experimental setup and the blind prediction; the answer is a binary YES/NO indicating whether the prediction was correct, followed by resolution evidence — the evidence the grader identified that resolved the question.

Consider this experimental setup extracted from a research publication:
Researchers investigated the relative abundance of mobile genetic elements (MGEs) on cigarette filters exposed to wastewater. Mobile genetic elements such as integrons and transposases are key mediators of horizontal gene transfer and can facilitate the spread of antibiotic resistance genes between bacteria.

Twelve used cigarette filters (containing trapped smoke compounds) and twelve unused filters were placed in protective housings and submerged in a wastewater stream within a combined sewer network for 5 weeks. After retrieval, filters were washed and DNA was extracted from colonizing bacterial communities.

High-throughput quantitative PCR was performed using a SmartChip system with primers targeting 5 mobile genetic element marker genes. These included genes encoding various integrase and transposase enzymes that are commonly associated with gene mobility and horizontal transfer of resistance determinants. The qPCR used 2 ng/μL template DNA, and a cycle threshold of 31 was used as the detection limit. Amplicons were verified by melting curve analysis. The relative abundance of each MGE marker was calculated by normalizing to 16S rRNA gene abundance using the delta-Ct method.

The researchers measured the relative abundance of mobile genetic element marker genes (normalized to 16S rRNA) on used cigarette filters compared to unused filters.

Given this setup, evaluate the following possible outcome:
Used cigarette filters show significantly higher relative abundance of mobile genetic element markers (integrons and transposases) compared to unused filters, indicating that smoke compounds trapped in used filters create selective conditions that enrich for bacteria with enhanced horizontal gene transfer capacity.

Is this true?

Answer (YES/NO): YES